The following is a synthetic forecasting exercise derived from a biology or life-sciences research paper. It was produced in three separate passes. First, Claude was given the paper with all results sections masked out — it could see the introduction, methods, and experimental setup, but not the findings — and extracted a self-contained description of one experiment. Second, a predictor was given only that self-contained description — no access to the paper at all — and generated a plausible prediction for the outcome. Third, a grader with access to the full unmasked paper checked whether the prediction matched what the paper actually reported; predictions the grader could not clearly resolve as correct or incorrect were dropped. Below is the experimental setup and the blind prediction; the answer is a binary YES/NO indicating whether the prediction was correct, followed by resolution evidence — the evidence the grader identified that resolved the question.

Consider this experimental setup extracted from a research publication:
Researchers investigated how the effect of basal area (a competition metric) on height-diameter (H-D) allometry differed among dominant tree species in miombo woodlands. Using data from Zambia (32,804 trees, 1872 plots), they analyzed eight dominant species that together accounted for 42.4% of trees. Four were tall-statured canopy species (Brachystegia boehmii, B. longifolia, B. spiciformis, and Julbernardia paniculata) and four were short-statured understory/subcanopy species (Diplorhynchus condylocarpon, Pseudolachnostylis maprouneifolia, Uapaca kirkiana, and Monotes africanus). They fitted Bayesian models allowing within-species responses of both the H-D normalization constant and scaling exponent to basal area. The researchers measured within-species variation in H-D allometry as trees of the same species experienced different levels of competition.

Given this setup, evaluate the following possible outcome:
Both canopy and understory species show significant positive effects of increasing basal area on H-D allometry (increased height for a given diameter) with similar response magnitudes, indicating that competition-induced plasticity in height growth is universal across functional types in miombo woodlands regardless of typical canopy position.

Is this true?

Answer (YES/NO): NO